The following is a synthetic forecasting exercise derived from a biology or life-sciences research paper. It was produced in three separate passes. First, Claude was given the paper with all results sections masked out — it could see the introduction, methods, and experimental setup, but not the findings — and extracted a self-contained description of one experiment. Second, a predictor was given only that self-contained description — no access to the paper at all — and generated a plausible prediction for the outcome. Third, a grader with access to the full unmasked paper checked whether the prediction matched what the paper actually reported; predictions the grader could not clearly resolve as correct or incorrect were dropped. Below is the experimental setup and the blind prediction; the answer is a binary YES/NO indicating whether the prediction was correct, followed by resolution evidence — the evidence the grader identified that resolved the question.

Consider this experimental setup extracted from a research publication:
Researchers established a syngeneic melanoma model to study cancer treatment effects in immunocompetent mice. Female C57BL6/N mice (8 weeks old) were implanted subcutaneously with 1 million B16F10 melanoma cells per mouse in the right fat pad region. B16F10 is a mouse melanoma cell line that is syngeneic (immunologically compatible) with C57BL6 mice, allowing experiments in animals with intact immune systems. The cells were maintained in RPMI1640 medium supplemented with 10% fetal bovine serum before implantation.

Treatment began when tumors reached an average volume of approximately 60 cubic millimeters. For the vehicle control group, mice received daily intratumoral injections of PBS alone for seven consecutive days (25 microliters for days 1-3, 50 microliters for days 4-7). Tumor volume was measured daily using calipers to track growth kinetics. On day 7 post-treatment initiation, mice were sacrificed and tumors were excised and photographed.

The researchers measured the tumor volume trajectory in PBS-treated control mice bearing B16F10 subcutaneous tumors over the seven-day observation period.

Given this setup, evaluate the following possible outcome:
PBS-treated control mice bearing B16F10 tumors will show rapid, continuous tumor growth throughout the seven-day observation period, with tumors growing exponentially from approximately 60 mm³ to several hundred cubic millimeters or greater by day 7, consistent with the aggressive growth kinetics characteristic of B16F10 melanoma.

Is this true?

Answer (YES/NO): YES